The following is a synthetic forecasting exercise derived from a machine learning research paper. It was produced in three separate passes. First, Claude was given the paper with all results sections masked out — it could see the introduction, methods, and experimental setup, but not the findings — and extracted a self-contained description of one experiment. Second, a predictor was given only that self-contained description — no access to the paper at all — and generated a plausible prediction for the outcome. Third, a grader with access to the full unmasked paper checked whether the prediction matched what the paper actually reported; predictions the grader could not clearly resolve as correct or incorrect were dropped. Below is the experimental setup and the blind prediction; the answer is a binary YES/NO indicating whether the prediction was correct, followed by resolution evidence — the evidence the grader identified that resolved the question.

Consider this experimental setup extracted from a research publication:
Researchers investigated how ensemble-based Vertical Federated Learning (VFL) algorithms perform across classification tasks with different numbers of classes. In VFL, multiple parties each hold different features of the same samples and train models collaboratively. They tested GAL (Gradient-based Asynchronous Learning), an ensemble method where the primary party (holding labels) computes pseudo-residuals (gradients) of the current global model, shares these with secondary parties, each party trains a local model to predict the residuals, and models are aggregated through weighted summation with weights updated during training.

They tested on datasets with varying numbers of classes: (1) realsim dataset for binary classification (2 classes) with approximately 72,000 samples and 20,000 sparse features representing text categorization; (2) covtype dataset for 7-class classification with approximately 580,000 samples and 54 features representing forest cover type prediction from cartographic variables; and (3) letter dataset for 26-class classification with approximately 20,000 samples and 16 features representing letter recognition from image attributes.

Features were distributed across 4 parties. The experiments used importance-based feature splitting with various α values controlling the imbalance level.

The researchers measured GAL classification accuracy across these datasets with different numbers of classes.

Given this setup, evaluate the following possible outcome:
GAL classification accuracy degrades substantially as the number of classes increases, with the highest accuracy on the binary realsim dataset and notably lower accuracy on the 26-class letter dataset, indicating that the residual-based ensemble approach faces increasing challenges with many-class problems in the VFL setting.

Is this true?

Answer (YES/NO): YES